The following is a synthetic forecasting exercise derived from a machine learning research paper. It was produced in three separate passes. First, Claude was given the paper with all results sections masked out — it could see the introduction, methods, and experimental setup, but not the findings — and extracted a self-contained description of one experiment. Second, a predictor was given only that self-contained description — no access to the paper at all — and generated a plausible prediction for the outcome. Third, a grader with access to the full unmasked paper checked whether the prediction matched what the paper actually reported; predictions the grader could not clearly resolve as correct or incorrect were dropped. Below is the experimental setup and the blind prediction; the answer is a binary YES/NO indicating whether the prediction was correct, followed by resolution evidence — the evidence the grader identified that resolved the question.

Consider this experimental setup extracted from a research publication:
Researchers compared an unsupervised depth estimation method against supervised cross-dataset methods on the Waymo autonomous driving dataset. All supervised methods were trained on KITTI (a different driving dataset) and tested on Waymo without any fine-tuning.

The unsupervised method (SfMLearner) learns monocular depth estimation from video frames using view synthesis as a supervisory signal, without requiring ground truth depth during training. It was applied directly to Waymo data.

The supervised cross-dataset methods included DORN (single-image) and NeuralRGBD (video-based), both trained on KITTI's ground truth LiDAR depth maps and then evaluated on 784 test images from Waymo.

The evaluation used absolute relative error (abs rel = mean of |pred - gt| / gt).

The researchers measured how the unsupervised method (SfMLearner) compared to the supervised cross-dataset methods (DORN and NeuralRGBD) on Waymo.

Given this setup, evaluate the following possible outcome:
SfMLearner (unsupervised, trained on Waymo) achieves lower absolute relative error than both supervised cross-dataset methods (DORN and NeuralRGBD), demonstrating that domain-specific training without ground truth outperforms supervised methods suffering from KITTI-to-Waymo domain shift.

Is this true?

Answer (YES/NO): NO